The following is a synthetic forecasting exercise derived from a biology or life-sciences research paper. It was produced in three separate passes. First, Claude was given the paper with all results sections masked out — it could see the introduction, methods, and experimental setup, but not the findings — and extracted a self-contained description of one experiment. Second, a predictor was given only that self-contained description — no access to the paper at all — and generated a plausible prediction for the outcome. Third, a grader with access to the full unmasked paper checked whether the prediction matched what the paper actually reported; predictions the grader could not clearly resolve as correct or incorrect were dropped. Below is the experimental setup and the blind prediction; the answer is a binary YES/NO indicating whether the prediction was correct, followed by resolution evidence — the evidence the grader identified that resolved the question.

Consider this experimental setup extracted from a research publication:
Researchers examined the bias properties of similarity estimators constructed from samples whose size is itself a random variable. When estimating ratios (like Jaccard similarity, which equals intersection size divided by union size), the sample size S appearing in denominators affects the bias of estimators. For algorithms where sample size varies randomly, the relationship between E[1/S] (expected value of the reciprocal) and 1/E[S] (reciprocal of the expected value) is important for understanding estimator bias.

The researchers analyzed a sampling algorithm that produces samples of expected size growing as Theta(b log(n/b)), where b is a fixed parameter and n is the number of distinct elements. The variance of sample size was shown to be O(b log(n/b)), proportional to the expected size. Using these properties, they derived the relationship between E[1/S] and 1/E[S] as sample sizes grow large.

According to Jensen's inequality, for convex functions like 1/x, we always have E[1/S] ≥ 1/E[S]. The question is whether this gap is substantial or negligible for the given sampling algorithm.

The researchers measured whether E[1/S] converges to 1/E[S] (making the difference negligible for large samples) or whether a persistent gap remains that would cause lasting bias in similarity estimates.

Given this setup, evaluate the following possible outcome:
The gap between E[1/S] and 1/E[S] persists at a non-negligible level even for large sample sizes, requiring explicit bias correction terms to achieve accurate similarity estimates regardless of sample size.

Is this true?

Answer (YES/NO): NO